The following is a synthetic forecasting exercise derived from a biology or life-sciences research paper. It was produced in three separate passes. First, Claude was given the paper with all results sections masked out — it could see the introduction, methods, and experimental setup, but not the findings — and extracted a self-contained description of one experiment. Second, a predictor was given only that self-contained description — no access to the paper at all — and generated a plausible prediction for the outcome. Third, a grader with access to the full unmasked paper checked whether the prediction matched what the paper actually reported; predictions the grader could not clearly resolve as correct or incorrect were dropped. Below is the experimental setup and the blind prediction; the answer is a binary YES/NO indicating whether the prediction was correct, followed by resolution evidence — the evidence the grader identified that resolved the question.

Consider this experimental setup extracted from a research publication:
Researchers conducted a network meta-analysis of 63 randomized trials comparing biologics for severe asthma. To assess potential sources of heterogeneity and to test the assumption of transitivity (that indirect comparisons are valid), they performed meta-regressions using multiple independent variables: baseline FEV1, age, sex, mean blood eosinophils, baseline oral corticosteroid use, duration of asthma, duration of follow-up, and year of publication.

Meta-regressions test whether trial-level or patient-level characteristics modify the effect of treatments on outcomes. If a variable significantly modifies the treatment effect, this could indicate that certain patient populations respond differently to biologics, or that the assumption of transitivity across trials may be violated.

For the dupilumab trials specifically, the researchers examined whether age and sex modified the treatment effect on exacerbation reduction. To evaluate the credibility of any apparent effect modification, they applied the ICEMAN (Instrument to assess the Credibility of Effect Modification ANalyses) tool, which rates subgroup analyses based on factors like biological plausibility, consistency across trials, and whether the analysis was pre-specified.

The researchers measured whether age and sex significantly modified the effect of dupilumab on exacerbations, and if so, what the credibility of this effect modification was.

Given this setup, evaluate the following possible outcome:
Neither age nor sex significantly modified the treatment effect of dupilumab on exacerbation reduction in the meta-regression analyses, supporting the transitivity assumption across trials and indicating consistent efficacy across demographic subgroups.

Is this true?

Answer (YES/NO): NO